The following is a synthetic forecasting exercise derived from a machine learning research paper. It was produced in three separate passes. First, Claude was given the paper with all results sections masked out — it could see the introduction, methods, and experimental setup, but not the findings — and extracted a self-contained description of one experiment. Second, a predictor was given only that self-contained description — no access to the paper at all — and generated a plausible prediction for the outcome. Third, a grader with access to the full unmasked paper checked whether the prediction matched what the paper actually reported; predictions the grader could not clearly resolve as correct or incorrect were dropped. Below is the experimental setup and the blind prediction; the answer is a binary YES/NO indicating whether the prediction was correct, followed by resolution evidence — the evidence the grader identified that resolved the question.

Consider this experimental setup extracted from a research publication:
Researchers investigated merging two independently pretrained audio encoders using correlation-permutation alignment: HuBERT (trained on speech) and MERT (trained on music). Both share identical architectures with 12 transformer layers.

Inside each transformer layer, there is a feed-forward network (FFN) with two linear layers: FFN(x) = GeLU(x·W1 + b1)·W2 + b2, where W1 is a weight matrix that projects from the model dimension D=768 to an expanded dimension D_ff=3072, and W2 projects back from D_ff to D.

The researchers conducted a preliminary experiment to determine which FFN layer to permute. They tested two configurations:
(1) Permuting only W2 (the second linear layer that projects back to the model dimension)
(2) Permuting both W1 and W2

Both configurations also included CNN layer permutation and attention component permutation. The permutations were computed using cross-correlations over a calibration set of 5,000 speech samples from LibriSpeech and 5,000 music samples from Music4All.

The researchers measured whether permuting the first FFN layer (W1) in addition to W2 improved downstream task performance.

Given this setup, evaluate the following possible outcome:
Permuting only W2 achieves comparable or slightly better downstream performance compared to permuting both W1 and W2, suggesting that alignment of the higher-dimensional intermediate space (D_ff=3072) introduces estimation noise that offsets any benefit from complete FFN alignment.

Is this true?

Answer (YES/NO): YES